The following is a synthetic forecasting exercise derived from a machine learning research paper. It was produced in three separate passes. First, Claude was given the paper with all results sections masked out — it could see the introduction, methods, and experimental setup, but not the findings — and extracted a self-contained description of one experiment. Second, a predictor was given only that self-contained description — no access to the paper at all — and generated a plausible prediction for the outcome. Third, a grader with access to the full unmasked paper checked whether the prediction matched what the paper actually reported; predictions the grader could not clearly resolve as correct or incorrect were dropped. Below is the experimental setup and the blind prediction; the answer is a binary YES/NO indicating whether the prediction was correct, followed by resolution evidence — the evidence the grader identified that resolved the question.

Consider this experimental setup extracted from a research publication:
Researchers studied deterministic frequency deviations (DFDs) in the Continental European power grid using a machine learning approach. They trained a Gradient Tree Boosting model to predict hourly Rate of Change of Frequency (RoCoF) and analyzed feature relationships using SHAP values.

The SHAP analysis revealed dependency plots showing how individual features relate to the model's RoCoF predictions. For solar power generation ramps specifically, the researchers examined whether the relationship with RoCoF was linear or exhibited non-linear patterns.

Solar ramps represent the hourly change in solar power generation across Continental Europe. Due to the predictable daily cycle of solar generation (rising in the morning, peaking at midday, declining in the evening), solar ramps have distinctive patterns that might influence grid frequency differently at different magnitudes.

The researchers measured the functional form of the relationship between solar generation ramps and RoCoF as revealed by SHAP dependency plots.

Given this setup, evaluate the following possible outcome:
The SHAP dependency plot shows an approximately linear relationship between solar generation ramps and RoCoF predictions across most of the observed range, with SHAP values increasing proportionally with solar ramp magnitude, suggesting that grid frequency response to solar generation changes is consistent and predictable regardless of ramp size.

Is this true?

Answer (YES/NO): NO